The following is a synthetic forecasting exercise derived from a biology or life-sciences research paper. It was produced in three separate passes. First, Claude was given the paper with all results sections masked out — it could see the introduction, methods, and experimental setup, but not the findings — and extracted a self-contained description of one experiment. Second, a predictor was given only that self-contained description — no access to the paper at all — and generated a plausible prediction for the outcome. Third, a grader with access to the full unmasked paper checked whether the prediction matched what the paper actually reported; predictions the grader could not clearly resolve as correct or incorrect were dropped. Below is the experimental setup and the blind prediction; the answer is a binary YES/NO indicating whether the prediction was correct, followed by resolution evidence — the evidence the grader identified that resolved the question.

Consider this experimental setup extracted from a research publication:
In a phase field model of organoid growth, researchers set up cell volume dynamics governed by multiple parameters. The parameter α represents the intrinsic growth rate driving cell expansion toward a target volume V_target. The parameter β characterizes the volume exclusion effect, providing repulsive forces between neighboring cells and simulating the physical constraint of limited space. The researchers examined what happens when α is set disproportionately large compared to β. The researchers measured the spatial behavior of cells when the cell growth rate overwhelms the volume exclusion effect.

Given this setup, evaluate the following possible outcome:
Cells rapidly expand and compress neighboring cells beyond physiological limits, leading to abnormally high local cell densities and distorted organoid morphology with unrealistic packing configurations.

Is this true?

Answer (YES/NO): NO